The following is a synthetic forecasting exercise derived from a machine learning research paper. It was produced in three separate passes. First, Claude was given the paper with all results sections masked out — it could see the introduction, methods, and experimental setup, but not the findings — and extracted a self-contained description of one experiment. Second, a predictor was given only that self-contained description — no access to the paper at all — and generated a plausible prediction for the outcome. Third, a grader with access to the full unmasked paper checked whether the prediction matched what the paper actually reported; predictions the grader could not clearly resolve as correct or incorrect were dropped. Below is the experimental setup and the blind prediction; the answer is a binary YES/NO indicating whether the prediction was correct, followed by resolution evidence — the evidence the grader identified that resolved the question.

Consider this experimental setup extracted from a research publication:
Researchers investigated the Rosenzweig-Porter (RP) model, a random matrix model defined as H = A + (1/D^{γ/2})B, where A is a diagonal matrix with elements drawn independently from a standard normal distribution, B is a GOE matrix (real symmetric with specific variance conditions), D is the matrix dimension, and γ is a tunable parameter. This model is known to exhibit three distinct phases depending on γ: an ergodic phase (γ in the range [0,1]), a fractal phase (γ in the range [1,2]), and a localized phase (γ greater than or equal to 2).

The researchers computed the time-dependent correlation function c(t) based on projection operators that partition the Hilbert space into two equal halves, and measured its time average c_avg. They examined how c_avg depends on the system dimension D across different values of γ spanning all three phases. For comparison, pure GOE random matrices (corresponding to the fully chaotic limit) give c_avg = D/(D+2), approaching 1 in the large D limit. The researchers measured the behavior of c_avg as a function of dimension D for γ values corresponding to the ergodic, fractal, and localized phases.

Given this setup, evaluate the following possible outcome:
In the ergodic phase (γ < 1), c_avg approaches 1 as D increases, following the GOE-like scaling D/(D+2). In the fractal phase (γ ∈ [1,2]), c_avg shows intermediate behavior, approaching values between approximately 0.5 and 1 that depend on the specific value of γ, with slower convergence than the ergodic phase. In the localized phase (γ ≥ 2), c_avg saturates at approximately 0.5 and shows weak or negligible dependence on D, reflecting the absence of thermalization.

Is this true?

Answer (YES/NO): NO